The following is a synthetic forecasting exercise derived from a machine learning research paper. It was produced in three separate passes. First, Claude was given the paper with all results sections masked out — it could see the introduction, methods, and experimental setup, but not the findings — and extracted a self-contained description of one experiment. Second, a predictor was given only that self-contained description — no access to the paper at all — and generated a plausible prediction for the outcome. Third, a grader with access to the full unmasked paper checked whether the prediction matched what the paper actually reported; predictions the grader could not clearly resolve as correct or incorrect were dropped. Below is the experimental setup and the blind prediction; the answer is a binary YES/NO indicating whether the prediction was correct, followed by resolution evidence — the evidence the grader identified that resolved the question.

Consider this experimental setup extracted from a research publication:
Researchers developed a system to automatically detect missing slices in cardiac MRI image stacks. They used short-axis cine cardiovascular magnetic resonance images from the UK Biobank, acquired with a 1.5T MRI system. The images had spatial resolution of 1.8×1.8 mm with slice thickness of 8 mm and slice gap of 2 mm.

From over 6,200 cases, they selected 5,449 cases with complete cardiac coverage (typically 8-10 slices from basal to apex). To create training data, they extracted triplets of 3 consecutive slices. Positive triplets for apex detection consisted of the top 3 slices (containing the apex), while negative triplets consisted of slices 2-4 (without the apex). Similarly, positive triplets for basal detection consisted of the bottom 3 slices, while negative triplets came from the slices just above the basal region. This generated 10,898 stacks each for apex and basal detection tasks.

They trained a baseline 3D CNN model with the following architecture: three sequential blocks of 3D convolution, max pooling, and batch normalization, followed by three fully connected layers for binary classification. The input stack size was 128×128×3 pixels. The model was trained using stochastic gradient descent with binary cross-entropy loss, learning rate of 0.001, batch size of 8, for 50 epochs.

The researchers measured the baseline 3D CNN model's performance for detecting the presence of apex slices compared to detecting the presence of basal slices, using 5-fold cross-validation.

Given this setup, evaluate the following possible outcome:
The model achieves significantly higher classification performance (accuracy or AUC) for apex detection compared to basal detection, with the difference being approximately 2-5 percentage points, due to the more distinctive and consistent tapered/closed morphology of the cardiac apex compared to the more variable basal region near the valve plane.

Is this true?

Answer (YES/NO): NO